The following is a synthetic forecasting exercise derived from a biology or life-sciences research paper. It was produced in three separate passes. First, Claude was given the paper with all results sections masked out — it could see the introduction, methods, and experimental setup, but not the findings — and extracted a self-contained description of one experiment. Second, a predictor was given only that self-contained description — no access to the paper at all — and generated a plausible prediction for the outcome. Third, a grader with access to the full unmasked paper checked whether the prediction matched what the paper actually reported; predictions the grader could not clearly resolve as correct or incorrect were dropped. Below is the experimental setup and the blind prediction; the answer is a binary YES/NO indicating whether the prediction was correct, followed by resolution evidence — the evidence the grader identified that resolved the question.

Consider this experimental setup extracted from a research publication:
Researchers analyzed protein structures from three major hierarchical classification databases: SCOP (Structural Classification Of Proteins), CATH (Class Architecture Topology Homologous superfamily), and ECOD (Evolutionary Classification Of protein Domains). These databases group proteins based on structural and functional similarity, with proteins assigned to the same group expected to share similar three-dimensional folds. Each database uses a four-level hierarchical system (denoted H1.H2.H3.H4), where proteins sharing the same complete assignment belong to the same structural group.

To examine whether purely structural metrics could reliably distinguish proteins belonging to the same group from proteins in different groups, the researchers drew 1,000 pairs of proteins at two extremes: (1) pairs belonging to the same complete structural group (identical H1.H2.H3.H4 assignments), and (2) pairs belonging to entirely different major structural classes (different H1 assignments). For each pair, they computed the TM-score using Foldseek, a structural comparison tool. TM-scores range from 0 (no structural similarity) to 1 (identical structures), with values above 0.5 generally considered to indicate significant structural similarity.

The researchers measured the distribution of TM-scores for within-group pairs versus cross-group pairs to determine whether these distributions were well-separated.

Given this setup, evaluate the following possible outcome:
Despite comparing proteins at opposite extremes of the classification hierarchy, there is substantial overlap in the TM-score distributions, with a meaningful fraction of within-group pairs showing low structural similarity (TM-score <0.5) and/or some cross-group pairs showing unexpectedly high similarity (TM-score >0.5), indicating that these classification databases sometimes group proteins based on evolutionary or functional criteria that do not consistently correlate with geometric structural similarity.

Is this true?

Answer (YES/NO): YES